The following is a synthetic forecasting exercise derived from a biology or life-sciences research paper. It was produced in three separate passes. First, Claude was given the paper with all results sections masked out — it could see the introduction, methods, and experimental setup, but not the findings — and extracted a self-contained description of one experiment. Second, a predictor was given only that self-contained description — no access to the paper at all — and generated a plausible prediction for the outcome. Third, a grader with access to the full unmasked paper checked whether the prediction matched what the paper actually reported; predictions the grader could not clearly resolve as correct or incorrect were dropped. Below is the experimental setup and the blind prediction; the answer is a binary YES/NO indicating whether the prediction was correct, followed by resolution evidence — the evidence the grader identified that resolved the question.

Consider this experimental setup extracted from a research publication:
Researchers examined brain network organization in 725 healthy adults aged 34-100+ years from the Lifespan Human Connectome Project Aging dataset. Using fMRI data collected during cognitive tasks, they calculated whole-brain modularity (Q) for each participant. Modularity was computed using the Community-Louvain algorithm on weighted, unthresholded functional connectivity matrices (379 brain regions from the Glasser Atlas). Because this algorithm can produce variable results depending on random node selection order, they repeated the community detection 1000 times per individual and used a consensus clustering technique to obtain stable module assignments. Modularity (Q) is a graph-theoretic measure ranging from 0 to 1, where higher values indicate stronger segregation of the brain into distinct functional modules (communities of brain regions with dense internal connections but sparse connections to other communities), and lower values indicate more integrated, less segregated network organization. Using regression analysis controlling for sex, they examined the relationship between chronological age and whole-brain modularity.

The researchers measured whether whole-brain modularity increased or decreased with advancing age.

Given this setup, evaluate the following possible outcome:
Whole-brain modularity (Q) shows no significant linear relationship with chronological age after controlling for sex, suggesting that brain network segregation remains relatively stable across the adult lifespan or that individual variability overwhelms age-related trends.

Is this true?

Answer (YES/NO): NO